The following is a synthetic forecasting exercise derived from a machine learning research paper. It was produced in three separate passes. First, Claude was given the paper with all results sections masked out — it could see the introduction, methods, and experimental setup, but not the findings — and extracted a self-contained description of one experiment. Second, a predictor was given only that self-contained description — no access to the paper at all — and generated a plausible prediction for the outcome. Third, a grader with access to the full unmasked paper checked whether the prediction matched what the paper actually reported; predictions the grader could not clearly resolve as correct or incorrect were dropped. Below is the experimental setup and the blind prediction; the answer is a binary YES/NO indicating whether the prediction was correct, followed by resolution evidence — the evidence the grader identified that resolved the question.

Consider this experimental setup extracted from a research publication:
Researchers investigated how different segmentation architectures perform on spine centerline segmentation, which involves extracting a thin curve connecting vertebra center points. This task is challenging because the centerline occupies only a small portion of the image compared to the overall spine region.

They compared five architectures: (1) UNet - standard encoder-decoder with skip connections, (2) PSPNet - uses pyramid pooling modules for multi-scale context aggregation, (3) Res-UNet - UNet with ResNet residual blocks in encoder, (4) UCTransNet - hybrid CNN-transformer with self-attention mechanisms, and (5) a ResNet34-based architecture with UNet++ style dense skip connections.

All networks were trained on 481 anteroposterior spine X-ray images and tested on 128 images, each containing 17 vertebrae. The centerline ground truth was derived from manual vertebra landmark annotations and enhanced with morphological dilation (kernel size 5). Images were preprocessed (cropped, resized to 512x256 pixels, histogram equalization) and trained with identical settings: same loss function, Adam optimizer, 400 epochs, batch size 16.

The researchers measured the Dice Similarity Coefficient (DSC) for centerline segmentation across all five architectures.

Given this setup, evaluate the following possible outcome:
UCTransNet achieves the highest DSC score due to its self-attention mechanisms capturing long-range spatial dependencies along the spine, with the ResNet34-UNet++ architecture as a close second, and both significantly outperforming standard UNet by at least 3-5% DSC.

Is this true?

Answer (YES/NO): NO